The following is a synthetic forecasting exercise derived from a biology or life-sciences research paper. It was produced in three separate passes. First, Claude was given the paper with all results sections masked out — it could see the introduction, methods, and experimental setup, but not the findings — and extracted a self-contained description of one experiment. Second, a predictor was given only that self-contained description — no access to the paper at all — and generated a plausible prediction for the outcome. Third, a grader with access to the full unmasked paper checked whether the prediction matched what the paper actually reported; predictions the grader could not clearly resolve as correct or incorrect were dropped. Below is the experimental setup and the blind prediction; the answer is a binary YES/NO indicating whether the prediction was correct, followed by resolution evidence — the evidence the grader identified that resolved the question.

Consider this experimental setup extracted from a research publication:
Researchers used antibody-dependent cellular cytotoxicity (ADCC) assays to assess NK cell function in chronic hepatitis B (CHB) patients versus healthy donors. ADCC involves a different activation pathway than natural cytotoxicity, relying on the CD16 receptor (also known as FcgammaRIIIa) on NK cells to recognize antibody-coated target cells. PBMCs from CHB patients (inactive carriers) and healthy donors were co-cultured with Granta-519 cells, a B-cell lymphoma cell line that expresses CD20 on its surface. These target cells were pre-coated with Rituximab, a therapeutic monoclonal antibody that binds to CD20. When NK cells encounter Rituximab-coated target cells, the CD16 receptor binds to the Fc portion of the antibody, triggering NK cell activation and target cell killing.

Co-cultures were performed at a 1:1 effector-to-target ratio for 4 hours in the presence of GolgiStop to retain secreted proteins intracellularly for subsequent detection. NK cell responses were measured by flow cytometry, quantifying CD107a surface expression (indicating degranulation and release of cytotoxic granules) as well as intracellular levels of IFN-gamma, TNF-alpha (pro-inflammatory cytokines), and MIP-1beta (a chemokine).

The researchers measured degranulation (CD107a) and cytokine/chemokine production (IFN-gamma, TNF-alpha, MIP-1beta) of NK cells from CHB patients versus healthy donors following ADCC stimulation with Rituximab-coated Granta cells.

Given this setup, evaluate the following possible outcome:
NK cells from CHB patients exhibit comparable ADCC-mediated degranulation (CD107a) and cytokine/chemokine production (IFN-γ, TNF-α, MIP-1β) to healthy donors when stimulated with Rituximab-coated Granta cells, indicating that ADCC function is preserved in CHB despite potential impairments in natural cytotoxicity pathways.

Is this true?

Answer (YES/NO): NO